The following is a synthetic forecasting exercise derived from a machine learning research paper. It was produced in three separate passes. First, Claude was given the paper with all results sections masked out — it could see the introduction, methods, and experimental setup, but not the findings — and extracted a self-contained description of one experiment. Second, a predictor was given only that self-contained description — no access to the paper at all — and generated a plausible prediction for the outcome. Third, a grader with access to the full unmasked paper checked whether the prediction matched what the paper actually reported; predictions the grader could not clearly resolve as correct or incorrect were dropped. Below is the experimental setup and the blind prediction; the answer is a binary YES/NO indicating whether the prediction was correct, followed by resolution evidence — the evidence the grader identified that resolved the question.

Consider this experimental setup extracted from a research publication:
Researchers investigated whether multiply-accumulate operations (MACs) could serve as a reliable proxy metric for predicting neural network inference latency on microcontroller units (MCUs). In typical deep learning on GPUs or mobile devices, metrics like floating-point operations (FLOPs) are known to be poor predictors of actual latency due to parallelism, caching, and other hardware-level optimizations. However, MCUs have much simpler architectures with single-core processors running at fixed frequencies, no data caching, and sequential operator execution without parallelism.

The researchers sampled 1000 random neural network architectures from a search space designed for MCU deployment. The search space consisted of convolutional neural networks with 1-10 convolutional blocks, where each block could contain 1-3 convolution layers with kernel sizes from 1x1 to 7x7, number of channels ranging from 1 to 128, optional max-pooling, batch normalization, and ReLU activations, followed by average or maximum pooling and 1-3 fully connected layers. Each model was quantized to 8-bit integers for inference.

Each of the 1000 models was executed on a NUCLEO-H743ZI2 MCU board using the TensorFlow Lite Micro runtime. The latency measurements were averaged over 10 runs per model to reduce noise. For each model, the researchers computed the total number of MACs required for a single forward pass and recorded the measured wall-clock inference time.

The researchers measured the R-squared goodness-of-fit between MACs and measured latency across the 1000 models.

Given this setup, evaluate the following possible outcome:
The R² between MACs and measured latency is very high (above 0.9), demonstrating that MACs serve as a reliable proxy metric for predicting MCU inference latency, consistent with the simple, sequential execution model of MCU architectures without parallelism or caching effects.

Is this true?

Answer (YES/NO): YES